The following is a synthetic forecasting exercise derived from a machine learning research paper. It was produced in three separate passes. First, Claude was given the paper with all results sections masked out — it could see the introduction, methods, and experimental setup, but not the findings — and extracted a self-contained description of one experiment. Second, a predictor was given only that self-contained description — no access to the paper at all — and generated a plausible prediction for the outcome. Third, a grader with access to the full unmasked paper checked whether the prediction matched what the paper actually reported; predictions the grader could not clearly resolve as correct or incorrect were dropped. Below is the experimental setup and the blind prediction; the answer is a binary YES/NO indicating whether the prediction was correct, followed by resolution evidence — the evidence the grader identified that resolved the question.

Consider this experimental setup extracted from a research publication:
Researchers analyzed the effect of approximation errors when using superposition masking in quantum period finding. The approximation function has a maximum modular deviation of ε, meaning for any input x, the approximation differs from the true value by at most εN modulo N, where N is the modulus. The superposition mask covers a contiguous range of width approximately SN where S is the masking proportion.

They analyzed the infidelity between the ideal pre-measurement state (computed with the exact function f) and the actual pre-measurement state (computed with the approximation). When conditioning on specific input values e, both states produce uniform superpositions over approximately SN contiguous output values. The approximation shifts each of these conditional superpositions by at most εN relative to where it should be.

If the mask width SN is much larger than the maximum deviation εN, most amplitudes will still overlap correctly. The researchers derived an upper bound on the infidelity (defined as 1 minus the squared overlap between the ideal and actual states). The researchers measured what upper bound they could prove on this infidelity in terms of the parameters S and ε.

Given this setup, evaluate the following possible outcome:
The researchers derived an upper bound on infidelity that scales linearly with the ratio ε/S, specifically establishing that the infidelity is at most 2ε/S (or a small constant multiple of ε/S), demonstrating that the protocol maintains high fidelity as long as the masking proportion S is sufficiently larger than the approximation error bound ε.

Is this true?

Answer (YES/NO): NO